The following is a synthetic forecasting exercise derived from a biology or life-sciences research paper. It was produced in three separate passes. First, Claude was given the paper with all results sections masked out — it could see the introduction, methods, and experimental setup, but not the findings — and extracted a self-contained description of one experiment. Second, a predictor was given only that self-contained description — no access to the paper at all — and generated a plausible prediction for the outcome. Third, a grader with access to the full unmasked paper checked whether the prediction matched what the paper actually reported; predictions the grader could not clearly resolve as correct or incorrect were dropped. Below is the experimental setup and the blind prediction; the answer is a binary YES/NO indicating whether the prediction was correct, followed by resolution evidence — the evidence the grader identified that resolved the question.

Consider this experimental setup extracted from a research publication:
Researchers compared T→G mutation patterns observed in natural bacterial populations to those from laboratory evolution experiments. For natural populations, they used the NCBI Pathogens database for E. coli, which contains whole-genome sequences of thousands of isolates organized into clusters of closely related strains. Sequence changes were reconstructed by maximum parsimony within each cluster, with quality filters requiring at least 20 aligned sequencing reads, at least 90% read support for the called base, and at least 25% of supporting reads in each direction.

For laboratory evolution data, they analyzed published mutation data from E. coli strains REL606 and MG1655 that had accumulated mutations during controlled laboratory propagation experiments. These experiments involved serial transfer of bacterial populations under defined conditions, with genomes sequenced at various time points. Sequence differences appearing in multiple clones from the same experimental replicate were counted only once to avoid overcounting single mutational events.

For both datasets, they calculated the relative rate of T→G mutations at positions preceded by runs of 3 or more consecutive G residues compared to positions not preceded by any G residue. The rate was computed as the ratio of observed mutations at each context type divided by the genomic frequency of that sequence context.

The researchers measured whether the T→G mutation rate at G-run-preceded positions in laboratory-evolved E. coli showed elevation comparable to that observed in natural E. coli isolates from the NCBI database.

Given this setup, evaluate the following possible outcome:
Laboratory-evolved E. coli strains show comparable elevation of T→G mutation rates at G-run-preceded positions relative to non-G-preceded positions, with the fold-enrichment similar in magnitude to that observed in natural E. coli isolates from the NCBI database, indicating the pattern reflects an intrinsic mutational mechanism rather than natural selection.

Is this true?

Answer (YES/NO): YES